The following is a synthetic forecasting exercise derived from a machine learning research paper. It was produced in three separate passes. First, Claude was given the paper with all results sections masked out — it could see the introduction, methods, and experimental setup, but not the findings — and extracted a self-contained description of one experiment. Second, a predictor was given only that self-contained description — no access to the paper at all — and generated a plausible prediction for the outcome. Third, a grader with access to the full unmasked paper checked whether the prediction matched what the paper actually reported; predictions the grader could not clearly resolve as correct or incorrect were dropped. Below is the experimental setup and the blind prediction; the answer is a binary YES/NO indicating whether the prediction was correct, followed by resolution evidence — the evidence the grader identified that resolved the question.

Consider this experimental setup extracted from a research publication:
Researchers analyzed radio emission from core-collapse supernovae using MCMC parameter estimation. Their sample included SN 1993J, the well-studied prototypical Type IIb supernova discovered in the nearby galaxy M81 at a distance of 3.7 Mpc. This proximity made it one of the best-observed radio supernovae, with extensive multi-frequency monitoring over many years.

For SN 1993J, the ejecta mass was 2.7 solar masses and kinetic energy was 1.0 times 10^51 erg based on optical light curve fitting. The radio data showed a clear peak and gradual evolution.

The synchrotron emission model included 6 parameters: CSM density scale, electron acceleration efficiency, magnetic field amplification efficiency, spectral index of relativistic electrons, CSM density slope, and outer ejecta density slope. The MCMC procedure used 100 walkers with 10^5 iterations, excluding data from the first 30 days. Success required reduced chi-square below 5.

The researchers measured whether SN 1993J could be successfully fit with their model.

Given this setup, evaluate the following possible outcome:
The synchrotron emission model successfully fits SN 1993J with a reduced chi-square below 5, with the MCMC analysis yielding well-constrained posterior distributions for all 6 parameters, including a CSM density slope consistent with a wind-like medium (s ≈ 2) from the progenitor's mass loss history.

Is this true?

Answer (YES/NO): NO